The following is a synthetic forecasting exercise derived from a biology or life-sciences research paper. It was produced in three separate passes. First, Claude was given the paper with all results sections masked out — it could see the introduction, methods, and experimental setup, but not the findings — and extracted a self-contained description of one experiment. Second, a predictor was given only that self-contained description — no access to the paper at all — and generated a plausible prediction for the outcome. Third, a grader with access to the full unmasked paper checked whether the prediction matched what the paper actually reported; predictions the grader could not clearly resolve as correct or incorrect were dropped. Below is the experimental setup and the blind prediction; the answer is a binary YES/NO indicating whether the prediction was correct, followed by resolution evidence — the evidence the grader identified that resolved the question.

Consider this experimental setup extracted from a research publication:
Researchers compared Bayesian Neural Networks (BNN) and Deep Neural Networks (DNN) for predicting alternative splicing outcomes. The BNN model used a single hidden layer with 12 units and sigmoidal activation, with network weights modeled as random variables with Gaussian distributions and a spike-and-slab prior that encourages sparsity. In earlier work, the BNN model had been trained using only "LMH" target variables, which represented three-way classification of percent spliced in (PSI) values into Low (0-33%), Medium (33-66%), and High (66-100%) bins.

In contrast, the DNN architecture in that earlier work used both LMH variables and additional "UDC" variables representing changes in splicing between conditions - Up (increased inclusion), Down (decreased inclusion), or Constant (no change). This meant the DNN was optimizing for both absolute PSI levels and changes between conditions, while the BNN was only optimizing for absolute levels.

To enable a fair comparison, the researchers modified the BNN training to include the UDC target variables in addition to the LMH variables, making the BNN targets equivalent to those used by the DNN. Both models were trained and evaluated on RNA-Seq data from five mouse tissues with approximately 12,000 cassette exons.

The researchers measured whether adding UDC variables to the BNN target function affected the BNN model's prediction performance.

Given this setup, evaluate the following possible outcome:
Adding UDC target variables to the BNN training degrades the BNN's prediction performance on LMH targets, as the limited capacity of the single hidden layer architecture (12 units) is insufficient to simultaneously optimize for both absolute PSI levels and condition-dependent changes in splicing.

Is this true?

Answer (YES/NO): NO